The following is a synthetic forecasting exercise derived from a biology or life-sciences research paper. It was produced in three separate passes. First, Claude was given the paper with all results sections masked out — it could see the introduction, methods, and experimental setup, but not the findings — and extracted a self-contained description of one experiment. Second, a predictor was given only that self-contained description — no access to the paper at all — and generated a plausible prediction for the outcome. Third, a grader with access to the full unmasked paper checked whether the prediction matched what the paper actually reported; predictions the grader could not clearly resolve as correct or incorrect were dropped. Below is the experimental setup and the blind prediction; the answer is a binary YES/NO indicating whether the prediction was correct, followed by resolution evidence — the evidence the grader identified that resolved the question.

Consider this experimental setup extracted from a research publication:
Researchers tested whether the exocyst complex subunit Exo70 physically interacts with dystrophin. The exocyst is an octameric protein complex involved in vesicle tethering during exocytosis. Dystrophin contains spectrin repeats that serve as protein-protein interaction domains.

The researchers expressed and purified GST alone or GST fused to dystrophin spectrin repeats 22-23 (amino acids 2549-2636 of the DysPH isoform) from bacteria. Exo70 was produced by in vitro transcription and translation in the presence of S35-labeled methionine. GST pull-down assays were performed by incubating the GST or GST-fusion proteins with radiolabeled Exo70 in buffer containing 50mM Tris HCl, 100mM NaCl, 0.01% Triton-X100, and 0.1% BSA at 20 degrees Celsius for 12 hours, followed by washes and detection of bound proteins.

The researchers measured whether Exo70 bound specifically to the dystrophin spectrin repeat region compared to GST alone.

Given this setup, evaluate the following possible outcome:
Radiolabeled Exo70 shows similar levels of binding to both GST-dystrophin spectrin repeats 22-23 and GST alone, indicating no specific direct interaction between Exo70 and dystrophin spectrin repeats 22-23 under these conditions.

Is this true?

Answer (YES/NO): NO